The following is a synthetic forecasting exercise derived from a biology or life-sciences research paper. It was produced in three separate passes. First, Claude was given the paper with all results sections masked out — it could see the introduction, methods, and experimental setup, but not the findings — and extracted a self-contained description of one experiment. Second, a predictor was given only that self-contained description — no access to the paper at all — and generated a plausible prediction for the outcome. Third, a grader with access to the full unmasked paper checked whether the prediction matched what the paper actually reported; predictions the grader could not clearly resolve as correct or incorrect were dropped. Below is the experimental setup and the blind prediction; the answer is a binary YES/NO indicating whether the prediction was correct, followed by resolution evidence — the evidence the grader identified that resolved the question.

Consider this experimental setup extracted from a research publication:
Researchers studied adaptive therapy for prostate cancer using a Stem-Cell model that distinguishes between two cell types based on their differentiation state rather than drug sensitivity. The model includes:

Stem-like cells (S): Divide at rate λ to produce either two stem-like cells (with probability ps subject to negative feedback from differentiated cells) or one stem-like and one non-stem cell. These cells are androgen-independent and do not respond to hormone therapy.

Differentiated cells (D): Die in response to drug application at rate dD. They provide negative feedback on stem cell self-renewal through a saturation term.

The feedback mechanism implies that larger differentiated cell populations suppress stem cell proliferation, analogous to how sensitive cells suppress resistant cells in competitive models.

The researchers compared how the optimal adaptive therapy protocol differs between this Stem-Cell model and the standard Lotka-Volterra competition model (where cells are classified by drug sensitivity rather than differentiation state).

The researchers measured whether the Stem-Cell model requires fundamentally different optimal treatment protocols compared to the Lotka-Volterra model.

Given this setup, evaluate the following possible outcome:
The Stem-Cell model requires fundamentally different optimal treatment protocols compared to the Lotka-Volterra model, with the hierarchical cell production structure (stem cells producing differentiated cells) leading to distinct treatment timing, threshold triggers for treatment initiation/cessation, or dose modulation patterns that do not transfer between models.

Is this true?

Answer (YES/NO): YES